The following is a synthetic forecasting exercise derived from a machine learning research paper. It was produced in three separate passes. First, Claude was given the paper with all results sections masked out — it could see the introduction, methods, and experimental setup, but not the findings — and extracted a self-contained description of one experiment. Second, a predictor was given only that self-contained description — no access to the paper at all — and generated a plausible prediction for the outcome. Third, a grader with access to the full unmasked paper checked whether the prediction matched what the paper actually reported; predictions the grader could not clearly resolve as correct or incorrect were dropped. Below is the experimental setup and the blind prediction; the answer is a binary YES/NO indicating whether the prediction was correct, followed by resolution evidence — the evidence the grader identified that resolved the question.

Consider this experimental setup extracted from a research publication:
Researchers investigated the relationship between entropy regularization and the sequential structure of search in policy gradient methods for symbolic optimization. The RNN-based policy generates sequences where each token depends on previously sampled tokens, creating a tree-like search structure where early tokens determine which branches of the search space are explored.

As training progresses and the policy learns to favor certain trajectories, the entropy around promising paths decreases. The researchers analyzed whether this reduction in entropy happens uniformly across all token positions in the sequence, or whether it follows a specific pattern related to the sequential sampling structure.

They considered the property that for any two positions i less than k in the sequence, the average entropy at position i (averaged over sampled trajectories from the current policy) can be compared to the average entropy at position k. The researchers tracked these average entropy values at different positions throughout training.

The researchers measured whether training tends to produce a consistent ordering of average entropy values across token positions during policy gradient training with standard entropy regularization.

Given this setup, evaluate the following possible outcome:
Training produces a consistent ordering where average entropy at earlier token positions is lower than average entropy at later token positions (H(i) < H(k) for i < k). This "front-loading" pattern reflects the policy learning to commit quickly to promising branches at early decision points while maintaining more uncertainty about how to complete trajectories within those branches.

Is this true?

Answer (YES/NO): YES